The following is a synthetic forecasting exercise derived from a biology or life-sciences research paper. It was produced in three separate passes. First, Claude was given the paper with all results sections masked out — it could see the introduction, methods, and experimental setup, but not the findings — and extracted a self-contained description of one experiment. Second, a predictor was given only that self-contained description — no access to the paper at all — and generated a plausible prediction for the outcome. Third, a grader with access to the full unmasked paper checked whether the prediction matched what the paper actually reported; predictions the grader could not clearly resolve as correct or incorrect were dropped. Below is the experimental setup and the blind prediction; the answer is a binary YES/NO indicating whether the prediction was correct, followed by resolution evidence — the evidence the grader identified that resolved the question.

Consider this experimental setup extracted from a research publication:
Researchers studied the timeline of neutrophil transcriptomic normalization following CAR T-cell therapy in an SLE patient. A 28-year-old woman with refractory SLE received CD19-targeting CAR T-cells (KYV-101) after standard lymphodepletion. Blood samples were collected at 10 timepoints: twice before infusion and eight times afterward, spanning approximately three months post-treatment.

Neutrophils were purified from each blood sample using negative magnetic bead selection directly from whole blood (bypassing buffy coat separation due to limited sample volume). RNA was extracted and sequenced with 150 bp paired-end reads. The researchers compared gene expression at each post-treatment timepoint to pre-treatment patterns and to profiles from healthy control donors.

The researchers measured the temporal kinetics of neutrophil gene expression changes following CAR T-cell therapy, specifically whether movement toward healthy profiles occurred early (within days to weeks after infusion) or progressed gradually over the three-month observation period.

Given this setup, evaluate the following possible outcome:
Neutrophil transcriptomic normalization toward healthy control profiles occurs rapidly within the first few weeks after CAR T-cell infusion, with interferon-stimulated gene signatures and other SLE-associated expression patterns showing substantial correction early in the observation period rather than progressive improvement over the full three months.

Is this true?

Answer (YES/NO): NO